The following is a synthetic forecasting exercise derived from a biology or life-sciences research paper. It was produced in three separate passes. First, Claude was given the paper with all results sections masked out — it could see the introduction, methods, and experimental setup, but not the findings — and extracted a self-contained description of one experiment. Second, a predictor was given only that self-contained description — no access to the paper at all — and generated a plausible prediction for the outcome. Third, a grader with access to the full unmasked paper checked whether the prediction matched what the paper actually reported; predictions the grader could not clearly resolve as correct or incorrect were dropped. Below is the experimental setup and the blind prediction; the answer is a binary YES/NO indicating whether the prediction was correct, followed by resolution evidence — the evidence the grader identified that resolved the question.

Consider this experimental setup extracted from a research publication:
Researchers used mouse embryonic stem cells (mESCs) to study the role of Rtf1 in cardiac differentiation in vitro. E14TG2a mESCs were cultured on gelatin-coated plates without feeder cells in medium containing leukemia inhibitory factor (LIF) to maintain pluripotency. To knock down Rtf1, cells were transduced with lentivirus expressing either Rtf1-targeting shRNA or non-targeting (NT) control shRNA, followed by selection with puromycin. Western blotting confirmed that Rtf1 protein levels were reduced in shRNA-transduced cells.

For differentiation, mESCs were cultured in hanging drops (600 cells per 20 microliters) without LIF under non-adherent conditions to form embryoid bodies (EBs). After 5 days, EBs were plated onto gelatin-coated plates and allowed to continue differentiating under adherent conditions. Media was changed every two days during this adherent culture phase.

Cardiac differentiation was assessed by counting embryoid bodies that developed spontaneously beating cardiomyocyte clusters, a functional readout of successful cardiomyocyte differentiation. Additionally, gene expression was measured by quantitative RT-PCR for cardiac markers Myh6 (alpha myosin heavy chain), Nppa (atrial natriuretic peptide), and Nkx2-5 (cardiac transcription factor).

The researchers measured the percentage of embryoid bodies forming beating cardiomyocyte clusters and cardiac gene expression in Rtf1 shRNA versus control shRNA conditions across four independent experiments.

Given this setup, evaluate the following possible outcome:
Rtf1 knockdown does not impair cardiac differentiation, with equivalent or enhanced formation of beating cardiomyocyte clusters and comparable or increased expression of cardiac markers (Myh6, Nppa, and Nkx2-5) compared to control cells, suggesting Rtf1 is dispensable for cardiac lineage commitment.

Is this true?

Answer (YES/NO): NO